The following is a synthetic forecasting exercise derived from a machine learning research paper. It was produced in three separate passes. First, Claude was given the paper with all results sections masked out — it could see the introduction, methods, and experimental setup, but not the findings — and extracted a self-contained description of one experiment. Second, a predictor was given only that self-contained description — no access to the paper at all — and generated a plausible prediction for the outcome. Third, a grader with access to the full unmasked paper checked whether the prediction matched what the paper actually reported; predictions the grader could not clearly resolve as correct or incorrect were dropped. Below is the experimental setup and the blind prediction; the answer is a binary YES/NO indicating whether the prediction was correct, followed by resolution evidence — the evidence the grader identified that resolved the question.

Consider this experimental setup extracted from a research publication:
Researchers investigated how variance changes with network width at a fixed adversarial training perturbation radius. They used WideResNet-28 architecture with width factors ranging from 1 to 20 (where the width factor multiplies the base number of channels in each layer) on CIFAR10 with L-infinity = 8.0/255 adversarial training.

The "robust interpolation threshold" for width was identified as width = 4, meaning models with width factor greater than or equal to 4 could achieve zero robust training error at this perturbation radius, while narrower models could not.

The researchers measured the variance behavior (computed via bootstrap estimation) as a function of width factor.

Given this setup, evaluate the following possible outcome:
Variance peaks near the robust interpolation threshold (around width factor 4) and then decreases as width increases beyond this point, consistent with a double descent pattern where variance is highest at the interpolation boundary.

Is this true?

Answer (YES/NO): NO